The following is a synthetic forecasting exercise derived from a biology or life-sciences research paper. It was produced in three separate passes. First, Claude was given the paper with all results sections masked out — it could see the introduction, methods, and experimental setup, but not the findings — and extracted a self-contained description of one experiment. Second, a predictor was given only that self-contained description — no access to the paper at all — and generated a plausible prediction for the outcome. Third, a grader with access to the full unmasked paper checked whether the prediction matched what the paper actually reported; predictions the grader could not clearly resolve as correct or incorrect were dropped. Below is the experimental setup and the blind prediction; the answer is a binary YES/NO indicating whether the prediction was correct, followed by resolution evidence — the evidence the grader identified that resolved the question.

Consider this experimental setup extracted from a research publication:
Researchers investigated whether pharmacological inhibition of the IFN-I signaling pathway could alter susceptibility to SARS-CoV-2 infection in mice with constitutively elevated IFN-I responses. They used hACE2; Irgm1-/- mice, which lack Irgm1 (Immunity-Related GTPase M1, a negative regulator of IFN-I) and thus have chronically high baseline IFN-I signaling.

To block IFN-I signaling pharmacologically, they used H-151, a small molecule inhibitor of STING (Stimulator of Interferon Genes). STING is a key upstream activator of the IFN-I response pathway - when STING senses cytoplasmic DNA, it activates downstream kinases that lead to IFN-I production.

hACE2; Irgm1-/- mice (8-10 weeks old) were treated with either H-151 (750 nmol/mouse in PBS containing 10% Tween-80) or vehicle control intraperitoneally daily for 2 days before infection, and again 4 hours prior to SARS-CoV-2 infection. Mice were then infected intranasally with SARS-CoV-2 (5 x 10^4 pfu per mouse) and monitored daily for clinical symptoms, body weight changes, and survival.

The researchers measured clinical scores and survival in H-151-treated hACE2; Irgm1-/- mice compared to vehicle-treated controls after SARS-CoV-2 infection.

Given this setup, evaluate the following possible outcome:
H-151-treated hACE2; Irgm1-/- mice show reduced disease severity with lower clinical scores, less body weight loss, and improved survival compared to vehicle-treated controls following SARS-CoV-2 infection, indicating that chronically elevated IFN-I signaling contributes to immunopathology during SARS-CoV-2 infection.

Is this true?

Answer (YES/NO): NO